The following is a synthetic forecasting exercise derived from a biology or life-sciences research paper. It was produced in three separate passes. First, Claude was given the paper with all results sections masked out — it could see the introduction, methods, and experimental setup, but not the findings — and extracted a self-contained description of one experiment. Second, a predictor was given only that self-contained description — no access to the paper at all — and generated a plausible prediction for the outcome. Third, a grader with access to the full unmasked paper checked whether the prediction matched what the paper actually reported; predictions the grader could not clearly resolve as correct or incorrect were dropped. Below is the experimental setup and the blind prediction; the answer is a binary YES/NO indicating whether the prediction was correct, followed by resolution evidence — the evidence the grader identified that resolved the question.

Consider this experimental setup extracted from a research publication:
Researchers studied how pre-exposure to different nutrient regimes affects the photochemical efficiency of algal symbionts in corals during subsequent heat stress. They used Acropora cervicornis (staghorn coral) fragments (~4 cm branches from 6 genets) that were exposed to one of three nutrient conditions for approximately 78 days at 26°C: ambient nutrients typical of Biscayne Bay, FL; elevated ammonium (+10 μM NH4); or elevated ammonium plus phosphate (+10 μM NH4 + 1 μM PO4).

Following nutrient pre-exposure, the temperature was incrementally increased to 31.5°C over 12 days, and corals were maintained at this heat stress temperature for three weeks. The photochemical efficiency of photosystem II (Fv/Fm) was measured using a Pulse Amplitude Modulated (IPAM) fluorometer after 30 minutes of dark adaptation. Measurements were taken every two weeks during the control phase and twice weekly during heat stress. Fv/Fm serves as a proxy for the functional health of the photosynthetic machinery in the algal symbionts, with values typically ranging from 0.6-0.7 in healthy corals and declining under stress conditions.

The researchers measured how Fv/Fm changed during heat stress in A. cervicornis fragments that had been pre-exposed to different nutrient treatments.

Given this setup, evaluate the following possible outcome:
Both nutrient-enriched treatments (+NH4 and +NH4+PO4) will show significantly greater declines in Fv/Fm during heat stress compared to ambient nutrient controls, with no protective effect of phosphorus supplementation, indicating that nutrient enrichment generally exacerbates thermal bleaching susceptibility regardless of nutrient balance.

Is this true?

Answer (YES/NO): NO